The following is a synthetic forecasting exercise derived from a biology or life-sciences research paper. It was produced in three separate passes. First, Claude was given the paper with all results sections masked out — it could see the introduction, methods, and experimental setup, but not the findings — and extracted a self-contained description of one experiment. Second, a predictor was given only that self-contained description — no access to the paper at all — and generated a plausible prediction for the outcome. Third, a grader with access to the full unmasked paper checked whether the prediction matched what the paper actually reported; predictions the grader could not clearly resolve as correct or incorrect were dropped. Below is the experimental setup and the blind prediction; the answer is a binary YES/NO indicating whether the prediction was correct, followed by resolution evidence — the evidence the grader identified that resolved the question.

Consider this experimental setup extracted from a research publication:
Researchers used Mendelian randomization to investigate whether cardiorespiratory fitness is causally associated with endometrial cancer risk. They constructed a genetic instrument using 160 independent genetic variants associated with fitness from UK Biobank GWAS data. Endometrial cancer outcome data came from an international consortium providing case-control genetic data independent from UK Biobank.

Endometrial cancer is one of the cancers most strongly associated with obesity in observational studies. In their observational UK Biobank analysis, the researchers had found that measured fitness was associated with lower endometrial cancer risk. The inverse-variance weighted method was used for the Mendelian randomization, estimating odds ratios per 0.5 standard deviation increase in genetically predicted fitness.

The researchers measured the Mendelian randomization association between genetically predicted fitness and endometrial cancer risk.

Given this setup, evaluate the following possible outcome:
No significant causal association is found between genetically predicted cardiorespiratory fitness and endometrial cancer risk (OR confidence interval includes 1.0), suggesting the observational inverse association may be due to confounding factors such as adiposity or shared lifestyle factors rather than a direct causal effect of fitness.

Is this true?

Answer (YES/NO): YES